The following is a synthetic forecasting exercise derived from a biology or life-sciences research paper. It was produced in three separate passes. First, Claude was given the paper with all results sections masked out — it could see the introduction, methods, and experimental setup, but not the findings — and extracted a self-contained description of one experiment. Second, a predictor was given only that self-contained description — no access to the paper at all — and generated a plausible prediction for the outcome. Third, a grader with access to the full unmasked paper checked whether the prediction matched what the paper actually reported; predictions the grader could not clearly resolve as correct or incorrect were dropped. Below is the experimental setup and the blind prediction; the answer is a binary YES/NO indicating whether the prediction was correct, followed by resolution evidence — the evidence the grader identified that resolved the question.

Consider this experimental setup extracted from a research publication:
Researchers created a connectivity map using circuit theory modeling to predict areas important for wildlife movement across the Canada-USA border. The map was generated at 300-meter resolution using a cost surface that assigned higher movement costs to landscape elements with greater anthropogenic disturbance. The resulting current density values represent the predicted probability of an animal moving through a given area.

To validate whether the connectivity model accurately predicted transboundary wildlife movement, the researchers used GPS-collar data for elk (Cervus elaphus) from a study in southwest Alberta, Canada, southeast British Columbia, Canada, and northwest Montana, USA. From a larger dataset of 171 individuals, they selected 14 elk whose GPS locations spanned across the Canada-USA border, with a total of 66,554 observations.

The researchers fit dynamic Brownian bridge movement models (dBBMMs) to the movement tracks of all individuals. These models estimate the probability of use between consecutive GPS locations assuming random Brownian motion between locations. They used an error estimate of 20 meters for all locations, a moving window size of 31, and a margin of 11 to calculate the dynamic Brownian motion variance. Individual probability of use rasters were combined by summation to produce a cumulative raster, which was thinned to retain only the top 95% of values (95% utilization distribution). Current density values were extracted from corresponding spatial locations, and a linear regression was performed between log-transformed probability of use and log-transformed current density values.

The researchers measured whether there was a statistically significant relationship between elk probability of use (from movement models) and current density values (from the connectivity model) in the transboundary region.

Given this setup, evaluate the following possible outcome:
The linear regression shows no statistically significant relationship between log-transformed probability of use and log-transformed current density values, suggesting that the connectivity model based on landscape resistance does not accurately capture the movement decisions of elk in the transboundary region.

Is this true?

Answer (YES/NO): NO